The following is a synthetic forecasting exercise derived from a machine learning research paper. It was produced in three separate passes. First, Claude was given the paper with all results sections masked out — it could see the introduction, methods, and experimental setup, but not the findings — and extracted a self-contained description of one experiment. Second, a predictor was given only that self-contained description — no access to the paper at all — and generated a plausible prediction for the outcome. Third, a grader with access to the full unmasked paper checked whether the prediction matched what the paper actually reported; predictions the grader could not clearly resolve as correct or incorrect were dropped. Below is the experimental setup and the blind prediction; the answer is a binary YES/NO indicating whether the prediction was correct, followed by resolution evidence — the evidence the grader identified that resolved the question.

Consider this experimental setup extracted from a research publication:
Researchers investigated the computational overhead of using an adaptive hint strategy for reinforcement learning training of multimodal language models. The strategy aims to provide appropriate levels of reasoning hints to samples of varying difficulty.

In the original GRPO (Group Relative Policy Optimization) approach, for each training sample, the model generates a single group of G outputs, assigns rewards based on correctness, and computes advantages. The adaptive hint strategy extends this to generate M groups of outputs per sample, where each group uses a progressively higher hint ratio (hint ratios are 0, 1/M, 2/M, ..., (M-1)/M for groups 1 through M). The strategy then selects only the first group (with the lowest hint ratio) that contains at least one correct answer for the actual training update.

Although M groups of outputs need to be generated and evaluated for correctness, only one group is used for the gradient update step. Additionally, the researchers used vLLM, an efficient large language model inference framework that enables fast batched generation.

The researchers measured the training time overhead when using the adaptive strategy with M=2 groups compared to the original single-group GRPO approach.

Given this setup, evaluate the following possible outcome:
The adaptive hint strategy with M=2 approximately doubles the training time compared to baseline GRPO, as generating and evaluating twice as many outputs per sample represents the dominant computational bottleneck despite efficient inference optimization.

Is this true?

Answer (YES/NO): NO